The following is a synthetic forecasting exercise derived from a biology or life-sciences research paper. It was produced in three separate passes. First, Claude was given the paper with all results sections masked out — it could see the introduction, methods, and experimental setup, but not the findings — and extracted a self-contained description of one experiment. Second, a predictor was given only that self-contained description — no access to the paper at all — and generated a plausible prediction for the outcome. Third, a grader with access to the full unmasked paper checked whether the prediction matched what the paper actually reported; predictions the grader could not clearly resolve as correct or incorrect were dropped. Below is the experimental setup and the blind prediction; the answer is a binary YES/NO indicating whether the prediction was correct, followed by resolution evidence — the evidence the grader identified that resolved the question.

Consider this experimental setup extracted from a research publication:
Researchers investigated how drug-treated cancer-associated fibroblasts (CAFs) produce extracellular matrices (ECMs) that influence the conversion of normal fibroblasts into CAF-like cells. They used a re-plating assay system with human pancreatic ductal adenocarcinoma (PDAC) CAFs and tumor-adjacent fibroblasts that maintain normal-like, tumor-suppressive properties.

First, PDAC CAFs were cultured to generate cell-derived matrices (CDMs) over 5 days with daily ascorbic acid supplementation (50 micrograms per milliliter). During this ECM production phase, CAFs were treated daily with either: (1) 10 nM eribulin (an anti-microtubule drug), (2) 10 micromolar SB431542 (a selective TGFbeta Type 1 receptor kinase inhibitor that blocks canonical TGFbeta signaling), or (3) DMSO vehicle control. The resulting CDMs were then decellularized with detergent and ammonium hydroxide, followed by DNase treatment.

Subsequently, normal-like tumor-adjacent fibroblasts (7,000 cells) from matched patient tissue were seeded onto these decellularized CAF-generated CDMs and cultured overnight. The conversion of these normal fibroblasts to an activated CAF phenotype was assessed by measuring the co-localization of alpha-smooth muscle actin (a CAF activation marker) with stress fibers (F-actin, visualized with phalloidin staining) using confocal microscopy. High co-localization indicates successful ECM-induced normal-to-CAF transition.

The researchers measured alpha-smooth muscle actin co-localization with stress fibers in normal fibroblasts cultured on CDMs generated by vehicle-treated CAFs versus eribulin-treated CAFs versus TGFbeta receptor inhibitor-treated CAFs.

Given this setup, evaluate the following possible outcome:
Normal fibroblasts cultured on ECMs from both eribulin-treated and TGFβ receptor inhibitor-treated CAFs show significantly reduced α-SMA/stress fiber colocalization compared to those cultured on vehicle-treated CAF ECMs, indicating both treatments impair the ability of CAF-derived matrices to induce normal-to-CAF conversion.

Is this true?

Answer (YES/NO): YES